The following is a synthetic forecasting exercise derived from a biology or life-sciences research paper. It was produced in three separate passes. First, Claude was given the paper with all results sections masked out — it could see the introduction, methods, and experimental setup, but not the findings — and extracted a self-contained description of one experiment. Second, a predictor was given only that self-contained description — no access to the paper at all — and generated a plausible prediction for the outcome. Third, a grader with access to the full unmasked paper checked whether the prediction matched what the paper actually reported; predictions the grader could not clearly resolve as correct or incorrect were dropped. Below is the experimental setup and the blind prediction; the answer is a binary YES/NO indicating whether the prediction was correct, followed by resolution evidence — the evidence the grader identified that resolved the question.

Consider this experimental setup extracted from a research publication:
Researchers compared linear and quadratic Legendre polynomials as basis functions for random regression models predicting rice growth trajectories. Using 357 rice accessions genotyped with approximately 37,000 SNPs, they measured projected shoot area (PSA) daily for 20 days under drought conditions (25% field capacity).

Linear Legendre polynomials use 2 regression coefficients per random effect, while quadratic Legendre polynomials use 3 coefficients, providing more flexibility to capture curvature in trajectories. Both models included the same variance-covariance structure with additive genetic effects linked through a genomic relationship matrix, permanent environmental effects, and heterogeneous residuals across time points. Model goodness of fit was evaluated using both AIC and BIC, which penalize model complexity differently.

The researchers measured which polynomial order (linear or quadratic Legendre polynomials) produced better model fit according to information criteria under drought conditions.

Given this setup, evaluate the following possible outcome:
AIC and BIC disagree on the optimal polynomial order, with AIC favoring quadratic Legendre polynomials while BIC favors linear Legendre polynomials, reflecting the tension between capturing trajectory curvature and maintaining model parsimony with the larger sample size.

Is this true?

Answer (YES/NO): NO